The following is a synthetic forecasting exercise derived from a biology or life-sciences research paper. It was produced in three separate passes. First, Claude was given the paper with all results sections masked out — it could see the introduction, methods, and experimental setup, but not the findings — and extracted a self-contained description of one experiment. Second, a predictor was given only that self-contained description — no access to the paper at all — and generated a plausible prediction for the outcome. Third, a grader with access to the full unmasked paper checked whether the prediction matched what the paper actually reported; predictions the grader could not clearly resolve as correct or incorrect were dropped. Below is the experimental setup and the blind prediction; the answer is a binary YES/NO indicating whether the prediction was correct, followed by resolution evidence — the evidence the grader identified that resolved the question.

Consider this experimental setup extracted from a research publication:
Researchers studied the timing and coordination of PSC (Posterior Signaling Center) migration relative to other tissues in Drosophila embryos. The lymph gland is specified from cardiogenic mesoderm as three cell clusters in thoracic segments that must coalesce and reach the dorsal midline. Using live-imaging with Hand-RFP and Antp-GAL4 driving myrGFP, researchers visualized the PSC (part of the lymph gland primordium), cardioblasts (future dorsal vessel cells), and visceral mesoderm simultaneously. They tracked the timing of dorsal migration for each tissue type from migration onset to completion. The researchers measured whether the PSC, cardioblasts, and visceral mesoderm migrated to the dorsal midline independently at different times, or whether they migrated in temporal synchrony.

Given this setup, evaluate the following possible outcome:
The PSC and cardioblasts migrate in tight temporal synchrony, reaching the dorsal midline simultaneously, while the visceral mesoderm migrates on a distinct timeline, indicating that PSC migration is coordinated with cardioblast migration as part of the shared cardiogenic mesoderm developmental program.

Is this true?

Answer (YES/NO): NO